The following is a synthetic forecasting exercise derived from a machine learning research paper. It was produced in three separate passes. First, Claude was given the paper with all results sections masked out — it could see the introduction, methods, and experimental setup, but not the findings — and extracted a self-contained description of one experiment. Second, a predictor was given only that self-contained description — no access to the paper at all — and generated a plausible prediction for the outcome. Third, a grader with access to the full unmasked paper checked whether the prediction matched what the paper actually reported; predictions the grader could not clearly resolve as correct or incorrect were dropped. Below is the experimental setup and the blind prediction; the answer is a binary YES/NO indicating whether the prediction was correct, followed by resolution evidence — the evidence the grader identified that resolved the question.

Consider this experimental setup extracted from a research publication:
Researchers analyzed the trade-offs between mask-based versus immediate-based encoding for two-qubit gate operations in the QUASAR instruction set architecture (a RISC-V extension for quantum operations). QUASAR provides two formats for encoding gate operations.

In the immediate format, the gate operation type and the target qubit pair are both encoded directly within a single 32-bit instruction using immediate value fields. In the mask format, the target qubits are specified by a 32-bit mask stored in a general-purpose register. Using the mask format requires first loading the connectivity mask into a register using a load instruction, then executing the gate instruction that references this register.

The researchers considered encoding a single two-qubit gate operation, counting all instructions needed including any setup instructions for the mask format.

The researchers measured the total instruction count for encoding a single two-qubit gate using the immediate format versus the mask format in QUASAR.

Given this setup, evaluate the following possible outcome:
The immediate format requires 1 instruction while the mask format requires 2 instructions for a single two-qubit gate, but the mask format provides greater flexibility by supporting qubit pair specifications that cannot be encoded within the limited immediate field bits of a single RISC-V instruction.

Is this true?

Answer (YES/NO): NO